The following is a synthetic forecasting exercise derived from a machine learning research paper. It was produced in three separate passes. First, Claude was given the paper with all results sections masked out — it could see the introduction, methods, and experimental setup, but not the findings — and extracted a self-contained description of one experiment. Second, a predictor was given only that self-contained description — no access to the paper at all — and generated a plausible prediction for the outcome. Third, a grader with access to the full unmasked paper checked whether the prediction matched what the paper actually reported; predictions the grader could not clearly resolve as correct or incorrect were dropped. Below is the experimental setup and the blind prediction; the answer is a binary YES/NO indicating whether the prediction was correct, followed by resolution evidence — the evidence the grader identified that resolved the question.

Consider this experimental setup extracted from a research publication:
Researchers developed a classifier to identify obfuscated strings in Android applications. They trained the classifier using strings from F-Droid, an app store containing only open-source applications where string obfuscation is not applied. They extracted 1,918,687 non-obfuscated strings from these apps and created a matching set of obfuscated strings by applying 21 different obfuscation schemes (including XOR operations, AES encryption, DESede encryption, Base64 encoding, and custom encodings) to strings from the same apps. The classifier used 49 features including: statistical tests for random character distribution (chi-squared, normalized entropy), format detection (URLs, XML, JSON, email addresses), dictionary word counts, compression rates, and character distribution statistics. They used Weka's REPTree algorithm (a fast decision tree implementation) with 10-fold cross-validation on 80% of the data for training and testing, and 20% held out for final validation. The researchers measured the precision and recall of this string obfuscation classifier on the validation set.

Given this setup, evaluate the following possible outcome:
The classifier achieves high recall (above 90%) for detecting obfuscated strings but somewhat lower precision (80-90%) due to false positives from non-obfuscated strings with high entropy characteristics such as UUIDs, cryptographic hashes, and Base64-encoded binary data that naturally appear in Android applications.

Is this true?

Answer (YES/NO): NO